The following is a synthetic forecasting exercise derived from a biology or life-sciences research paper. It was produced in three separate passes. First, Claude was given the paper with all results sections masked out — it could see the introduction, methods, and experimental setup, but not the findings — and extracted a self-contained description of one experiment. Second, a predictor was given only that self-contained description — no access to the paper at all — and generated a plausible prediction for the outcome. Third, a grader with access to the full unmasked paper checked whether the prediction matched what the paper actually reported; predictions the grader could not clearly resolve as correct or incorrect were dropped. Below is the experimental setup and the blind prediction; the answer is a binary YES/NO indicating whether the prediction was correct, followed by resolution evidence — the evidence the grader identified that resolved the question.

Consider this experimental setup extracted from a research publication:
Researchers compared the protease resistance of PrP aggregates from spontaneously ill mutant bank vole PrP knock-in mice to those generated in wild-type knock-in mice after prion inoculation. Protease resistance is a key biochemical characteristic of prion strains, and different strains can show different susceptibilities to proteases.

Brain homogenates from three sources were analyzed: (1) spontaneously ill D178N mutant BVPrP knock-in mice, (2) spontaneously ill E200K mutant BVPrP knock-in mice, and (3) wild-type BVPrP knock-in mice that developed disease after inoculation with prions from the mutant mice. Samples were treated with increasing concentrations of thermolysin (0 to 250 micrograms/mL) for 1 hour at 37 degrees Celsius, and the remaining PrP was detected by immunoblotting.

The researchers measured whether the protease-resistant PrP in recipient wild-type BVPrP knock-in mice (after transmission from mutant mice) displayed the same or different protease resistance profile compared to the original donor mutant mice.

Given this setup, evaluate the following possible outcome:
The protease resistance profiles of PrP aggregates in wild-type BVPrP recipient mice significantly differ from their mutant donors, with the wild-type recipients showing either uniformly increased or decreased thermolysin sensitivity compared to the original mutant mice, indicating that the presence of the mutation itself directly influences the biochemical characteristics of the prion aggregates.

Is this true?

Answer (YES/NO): NO